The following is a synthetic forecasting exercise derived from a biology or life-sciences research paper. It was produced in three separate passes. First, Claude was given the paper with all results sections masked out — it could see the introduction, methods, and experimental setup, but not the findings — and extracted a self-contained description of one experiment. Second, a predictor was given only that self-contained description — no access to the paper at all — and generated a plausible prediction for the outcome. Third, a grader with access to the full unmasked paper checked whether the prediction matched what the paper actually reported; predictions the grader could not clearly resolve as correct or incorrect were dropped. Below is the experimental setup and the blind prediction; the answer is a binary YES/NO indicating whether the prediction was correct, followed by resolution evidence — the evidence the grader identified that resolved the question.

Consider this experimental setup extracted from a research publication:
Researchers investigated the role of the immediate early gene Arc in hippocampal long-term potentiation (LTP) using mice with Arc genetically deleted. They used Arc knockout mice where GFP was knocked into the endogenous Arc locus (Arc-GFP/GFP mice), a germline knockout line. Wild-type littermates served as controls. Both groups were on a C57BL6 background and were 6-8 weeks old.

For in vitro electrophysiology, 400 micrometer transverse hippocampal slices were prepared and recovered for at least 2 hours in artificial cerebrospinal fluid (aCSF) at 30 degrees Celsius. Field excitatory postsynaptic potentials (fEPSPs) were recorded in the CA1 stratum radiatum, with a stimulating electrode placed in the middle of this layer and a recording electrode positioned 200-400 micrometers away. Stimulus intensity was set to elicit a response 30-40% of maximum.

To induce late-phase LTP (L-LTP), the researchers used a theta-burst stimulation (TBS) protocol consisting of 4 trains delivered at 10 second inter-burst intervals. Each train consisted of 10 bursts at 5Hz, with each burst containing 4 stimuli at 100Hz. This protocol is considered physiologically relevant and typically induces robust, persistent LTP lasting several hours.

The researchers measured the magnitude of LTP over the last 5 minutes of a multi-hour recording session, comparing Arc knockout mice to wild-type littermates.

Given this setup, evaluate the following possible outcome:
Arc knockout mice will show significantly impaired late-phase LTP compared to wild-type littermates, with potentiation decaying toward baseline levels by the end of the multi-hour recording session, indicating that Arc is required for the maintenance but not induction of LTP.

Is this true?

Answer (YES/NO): NO